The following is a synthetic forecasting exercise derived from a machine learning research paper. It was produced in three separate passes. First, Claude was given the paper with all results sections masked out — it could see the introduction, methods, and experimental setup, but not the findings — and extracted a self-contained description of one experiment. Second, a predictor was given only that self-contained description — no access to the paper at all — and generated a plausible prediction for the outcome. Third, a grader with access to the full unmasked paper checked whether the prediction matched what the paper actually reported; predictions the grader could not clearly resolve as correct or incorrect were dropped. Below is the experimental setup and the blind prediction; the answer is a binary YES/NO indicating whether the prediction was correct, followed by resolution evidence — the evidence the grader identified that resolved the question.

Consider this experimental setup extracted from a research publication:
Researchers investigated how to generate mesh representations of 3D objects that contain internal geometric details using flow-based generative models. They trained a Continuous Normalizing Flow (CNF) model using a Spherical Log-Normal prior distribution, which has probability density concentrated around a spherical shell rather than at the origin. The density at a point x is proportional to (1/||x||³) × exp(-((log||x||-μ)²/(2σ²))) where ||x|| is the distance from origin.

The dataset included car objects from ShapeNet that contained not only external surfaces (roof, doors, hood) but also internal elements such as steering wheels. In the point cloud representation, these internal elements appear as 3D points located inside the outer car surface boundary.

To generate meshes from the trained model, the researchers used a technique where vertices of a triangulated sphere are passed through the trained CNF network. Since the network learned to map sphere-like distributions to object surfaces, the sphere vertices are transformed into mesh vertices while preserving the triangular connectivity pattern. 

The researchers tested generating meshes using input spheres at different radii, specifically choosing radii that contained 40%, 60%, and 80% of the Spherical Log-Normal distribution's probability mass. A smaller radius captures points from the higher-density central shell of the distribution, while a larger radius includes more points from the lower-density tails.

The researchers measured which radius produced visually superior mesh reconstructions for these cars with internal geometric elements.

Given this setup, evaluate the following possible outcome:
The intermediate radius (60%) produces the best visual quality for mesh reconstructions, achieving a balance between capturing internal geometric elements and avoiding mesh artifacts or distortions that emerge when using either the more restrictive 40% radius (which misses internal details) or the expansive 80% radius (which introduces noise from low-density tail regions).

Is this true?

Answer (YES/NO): NO